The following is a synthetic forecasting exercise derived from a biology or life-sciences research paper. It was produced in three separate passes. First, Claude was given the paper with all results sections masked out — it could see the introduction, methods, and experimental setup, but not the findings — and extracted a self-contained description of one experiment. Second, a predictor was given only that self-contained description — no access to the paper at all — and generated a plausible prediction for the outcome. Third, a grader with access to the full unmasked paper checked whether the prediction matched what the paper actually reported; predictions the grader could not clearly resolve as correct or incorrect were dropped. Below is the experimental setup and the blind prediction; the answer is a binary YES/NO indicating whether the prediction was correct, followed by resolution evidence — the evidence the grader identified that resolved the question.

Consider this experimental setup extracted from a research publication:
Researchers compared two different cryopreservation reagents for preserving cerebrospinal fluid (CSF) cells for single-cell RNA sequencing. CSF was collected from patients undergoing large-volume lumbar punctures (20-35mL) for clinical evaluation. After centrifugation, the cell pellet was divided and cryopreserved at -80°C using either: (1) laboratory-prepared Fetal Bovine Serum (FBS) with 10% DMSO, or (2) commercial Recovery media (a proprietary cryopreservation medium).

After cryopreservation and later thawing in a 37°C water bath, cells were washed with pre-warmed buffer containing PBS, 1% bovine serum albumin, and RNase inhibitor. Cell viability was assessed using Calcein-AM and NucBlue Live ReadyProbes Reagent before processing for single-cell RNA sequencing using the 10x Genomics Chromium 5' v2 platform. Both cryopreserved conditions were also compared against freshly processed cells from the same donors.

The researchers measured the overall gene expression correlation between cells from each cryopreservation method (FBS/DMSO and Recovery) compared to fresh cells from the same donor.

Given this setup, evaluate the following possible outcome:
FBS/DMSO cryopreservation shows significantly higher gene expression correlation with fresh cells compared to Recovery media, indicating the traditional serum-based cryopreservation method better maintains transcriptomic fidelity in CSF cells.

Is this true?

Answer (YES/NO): NO